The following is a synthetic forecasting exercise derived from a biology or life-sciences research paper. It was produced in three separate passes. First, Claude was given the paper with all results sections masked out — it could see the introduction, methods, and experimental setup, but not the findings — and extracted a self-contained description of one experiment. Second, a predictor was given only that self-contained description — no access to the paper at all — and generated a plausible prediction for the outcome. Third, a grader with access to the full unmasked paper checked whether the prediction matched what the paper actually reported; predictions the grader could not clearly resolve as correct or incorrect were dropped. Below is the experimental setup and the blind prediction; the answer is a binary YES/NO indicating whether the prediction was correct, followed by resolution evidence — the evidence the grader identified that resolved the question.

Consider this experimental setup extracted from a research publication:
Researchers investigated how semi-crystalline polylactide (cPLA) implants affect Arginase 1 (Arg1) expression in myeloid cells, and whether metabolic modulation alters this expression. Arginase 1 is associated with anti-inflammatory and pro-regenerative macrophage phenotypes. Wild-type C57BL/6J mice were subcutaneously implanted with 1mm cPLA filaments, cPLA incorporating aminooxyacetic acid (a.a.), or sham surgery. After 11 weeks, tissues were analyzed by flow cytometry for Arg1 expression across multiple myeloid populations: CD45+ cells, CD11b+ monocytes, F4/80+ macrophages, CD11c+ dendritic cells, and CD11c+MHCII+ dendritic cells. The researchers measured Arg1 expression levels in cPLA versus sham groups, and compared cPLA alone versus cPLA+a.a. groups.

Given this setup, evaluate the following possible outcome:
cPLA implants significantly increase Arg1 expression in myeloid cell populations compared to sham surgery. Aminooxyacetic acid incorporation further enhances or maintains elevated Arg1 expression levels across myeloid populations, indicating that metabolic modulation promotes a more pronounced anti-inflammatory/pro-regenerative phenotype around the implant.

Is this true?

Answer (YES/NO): YES